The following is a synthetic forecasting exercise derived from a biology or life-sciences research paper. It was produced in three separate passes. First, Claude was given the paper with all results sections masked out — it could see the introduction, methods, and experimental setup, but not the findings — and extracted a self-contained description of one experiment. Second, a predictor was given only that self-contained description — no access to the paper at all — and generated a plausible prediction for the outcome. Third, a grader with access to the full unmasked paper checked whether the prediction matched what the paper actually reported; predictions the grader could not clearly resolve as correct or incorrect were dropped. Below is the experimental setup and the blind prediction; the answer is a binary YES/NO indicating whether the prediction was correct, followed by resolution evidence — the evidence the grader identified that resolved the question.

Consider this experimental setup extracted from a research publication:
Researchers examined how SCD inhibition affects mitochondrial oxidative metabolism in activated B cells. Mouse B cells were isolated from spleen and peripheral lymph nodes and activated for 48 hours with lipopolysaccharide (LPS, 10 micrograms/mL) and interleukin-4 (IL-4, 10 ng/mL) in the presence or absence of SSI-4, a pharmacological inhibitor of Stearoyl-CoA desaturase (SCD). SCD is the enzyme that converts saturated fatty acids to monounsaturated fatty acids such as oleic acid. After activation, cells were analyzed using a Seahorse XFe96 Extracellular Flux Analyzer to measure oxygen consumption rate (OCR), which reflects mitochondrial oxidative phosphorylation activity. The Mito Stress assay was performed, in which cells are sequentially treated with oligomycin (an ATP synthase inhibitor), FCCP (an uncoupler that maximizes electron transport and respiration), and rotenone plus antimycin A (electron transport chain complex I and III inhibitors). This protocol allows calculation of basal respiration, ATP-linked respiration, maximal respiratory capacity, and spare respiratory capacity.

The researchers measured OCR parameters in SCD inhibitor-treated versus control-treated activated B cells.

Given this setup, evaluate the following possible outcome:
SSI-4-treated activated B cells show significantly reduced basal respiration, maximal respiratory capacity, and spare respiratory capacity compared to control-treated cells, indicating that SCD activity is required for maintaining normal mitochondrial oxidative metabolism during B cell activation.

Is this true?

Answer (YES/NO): YES